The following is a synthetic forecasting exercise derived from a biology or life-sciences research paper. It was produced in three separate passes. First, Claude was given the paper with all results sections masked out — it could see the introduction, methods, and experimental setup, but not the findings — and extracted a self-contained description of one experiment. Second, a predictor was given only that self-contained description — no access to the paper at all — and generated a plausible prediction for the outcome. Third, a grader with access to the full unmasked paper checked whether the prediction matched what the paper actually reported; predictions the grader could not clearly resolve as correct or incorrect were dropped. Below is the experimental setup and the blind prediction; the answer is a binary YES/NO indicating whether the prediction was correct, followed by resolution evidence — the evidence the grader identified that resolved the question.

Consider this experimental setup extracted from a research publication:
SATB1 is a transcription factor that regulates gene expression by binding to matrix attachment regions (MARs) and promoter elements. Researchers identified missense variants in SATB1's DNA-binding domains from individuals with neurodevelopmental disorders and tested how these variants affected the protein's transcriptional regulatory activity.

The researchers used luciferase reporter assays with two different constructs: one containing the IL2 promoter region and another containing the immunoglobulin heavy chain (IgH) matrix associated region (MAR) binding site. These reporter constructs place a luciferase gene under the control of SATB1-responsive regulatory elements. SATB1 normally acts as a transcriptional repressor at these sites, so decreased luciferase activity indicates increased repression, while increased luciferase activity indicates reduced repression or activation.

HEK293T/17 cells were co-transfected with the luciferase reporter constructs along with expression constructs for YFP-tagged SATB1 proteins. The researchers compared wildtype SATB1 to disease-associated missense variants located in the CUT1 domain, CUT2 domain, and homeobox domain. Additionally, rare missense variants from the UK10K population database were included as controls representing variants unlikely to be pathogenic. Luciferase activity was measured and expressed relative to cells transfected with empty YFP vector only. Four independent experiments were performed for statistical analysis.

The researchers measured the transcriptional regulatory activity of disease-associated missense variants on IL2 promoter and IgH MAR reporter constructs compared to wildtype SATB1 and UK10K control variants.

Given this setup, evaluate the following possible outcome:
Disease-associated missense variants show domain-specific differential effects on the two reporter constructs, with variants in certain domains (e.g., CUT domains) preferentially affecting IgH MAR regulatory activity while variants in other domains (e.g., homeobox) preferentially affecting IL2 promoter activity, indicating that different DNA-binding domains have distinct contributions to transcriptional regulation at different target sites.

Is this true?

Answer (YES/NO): NO